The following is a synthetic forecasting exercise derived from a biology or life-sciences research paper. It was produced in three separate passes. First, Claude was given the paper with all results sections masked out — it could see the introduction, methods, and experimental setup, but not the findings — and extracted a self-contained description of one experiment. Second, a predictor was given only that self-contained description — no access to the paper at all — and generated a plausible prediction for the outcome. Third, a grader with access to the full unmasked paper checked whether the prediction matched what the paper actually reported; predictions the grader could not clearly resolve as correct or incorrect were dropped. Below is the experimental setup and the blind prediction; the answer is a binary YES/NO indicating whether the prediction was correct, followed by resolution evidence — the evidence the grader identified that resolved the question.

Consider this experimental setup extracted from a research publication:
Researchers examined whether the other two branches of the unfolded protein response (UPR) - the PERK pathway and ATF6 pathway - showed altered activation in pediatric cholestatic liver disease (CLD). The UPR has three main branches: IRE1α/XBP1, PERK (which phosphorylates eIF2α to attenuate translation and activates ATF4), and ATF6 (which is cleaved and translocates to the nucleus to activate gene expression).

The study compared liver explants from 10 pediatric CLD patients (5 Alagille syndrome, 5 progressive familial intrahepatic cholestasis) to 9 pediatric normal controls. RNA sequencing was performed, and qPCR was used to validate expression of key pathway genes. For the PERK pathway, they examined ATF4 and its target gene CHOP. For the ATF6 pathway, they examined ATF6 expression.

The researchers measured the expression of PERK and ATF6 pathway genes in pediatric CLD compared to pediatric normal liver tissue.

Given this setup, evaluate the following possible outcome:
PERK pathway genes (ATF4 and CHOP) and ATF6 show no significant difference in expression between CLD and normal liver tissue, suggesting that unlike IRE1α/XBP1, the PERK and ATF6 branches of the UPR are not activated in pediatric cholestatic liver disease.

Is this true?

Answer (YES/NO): NO